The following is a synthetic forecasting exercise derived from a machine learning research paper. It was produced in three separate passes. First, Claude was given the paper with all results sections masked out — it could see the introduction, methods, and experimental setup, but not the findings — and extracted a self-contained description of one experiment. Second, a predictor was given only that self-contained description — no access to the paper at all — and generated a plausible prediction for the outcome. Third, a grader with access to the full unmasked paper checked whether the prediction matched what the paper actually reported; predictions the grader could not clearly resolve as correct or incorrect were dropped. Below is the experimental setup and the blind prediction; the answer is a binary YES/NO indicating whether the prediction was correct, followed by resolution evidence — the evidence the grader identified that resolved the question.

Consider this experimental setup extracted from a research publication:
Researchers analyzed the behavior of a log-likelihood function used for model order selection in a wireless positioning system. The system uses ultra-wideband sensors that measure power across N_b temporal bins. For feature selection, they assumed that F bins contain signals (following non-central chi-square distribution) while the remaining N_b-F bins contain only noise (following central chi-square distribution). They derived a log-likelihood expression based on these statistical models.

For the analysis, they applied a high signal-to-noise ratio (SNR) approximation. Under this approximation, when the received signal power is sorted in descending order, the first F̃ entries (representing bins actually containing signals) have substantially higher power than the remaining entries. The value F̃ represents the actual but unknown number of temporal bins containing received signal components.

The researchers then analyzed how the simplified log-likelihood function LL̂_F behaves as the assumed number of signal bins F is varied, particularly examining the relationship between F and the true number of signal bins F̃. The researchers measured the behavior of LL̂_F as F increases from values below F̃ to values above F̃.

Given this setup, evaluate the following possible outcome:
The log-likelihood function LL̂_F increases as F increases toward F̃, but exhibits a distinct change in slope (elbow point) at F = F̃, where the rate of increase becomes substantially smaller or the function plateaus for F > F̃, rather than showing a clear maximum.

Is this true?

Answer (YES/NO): YES